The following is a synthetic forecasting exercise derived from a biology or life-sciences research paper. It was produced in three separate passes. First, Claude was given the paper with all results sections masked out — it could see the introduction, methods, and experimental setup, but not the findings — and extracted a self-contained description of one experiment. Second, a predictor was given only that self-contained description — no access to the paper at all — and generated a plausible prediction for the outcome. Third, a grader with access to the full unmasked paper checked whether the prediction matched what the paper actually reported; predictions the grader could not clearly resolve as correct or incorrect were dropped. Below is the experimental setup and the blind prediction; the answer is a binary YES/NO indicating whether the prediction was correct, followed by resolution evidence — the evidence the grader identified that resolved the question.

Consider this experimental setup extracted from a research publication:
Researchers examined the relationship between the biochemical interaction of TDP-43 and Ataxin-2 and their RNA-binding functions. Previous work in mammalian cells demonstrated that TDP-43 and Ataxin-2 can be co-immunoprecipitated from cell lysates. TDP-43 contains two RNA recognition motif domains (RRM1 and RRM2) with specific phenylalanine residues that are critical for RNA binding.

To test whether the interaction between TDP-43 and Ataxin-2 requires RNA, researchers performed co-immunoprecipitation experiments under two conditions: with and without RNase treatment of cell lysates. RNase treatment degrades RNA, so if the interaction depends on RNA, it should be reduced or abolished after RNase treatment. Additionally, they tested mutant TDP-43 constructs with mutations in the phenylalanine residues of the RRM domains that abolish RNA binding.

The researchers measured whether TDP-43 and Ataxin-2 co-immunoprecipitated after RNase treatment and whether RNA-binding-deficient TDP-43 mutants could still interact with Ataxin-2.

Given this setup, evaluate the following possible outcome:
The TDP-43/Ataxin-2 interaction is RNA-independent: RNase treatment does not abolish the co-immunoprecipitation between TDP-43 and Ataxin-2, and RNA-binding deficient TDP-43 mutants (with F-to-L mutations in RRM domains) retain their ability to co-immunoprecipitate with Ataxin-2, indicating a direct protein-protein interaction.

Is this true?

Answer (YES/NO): NO